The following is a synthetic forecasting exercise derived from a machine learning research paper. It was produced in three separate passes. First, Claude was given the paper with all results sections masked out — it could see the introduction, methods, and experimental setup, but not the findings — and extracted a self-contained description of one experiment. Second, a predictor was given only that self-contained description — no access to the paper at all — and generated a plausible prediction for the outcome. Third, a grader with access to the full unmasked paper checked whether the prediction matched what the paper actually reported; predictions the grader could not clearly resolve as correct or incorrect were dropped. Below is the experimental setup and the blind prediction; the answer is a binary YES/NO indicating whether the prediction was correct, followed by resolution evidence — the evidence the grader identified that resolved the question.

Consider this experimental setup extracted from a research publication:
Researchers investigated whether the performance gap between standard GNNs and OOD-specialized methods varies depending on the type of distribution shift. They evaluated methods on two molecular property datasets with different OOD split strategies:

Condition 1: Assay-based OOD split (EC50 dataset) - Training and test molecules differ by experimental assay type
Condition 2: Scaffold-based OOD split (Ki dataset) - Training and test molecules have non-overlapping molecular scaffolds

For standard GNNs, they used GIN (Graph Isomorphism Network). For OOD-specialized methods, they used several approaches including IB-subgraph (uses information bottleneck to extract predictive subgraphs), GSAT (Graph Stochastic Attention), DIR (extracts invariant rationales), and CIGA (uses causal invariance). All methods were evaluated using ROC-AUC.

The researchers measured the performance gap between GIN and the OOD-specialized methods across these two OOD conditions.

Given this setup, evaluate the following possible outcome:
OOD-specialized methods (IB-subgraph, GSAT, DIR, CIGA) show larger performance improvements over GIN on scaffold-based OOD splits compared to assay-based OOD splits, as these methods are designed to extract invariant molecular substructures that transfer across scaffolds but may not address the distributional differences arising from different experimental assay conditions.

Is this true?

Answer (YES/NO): YES